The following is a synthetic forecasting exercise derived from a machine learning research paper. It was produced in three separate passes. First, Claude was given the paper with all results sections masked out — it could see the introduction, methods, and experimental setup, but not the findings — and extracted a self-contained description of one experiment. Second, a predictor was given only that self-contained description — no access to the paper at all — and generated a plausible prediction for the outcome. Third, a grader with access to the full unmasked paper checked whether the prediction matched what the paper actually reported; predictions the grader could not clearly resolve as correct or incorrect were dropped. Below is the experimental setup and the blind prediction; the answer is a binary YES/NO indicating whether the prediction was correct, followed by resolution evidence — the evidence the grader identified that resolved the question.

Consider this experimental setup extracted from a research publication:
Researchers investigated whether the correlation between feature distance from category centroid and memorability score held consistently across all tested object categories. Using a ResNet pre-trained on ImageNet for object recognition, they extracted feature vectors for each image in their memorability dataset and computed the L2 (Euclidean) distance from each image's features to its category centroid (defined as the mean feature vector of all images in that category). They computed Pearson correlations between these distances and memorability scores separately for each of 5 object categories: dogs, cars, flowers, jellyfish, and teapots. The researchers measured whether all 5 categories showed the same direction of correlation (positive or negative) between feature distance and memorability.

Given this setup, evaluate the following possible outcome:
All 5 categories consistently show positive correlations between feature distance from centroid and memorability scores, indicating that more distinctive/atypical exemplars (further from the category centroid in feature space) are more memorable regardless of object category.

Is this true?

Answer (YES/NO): YES